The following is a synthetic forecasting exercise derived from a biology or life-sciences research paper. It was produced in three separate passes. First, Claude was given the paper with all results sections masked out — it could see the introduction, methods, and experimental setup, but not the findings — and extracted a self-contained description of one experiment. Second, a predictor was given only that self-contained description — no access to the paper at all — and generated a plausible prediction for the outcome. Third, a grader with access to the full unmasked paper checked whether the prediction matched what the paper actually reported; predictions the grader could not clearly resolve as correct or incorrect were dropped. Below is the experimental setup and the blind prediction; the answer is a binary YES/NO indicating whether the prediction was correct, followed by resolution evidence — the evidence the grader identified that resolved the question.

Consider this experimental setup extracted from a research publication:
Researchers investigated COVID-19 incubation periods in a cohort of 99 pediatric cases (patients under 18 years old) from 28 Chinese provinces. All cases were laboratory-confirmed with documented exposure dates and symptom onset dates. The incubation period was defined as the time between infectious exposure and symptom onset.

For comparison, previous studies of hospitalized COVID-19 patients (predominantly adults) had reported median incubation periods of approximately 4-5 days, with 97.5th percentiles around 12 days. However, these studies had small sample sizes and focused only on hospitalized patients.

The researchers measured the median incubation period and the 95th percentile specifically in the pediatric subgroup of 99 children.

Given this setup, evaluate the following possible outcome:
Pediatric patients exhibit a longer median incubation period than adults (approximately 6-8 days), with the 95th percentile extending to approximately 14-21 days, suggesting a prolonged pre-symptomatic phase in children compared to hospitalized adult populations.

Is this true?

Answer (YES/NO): NO